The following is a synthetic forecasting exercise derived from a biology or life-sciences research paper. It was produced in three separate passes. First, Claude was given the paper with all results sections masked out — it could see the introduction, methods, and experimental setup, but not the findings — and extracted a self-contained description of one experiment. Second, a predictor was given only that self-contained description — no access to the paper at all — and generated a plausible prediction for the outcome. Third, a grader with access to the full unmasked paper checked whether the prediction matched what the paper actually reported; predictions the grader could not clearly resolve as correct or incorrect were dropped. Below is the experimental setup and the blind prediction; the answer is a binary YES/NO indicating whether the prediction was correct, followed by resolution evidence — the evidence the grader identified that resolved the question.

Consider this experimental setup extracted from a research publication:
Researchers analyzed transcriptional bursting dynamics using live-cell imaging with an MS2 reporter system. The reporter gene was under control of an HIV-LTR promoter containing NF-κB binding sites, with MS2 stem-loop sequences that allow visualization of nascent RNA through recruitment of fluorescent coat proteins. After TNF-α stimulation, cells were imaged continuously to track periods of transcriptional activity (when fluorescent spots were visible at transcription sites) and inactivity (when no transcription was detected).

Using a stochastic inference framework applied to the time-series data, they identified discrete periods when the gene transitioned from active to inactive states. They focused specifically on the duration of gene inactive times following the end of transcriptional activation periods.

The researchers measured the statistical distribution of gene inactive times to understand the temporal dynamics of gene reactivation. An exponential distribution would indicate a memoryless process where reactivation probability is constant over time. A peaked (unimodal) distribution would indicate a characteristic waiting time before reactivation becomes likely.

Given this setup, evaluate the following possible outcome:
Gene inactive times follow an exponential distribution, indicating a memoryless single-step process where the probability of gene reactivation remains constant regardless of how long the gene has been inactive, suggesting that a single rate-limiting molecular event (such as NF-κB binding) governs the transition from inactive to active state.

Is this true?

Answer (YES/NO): NO